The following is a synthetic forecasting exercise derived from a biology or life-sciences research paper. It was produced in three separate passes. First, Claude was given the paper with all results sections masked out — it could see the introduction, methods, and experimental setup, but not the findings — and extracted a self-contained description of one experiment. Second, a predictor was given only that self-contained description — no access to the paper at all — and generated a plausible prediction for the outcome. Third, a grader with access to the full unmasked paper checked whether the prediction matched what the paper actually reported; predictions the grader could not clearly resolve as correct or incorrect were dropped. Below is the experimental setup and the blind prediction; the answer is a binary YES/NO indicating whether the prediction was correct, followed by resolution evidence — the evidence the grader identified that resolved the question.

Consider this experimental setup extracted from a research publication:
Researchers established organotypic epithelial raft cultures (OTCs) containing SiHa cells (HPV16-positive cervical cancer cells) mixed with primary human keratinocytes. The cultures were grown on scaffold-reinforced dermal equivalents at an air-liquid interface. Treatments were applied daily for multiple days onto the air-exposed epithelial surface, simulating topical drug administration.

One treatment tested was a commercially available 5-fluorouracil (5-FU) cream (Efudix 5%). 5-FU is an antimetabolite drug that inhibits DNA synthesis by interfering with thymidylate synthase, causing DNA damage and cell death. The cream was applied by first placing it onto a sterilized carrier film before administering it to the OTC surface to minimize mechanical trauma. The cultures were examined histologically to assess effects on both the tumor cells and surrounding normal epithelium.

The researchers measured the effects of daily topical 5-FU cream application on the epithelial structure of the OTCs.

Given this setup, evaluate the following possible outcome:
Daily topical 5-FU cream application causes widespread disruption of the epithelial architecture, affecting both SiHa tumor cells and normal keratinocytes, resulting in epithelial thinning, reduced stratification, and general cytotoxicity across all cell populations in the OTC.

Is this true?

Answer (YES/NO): NO